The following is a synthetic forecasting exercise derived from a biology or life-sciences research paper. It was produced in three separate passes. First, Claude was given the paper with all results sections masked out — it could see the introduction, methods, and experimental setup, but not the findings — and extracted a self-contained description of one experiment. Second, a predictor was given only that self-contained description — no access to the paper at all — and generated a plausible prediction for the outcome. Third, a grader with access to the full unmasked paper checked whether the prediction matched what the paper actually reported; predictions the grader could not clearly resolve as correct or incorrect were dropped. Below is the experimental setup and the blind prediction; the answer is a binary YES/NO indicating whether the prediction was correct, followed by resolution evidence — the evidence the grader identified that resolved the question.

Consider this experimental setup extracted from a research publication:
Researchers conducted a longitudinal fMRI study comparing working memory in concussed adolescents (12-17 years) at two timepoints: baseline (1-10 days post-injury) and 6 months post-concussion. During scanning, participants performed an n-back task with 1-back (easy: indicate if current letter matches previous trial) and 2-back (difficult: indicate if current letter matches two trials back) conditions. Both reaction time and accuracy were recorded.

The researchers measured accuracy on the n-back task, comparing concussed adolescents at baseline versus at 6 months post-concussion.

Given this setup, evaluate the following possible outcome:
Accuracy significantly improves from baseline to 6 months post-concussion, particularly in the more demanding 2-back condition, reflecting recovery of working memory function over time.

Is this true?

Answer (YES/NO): NO